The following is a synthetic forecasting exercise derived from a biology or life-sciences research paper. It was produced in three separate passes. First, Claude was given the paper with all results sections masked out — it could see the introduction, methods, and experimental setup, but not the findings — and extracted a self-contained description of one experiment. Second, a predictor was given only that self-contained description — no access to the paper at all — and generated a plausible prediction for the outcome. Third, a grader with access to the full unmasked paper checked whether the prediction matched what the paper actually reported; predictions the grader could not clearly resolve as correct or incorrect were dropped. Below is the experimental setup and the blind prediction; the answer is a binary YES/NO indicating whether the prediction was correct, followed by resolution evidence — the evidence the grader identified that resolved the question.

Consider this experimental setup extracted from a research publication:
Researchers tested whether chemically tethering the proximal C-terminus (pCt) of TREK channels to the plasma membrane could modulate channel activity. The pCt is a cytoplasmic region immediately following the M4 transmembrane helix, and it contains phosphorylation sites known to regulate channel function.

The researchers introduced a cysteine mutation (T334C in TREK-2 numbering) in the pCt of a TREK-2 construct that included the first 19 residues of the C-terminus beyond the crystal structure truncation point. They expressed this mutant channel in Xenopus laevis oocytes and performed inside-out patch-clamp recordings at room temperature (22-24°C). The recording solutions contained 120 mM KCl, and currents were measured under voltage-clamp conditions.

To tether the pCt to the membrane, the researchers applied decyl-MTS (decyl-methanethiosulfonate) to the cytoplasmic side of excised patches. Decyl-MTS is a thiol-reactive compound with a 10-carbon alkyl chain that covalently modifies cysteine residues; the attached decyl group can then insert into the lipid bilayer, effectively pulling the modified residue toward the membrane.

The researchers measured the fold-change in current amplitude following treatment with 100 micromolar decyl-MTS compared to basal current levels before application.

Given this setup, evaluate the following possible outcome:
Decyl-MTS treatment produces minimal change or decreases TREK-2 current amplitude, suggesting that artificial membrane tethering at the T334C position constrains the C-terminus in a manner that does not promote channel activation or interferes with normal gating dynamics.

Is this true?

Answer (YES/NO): NO